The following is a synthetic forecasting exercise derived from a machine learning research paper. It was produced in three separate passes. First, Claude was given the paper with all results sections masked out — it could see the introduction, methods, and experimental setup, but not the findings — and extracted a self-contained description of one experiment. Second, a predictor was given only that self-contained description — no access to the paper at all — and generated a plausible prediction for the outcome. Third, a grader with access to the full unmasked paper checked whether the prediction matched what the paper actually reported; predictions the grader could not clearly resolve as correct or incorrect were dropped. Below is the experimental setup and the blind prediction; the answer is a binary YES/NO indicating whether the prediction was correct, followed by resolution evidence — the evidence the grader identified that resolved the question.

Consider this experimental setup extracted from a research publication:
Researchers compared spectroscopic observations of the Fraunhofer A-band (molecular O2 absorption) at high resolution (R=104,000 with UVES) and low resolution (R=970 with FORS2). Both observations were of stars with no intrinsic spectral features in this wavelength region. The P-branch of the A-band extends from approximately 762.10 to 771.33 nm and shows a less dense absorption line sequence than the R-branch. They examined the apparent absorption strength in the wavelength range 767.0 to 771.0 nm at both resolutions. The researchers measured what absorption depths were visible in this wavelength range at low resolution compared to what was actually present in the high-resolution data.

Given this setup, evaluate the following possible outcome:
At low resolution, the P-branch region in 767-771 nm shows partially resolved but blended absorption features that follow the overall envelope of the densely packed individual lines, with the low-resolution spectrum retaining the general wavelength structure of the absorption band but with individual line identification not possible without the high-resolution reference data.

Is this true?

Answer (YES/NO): NO